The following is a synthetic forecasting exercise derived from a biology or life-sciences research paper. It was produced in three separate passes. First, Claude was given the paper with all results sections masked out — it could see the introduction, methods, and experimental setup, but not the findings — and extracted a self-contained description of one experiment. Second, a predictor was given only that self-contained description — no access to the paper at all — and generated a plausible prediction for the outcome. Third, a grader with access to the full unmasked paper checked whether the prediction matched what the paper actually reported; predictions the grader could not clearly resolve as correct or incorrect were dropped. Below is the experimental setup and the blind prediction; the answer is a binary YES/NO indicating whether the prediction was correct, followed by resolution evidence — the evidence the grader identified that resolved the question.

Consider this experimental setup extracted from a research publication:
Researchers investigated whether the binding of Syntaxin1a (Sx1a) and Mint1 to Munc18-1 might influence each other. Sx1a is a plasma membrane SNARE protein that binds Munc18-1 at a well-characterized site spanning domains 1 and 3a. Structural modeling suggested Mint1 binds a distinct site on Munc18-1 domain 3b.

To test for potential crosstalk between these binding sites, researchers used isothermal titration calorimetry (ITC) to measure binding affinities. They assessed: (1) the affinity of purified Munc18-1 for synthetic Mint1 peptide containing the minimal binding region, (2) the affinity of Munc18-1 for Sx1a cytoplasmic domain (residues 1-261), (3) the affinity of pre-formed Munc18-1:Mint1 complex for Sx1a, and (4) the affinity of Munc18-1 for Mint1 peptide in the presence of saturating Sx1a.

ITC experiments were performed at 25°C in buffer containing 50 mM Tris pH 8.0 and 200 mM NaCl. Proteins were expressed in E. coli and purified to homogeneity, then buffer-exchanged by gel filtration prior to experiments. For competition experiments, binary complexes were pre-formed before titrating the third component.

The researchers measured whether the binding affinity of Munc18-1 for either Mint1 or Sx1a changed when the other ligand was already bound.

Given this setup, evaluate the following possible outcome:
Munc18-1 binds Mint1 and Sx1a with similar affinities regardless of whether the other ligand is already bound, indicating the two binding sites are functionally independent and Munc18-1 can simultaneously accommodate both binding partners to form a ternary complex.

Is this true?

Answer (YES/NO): NO